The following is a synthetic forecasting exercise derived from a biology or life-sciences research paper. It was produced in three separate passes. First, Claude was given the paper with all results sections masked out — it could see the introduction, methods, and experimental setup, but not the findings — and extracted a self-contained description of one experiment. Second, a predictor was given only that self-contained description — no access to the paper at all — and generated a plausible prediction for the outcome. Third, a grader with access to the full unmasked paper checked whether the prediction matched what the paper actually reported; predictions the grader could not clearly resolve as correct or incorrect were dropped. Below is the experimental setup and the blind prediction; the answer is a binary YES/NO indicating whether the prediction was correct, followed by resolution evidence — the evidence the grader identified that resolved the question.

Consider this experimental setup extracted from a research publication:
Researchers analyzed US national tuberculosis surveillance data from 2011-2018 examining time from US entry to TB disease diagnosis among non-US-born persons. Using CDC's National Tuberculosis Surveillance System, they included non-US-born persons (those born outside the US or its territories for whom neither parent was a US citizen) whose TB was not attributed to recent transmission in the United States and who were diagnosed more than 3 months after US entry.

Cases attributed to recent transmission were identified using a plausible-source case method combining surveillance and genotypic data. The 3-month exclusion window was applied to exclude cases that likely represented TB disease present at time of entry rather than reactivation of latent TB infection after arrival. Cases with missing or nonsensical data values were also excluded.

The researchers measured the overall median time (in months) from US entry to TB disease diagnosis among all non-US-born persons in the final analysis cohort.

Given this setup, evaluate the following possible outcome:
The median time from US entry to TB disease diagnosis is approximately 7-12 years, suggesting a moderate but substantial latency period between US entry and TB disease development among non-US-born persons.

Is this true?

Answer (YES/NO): YES